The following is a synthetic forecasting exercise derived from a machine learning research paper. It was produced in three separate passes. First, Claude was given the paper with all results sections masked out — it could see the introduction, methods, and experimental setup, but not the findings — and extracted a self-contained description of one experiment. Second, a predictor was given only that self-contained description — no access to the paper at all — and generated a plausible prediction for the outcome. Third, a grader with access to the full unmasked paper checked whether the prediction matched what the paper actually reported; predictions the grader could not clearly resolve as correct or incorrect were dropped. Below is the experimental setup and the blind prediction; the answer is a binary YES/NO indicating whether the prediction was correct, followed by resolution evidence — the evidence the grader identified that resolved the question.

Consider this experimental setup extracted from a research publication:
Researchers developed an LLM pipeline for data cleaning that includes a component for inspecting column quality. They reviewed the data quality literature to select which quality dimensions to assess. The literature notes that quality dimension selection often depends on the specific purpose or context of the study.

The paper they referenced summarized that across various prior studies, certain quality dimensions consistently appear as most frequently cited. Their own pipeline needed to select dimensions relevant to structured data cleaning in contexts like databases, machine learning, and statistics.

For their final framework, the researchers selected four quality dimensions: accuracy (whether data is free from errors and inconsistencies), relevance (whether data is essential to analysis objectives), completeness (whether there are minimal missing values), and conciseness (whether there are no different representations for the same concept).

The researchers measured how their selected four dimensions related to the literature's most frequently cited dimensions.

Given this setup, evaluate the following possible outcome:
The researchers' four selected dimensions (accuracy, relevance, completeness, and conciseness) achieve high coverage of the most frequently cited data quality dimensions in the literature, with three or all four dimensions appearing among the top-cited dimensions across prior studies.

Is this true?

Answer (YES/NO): YES